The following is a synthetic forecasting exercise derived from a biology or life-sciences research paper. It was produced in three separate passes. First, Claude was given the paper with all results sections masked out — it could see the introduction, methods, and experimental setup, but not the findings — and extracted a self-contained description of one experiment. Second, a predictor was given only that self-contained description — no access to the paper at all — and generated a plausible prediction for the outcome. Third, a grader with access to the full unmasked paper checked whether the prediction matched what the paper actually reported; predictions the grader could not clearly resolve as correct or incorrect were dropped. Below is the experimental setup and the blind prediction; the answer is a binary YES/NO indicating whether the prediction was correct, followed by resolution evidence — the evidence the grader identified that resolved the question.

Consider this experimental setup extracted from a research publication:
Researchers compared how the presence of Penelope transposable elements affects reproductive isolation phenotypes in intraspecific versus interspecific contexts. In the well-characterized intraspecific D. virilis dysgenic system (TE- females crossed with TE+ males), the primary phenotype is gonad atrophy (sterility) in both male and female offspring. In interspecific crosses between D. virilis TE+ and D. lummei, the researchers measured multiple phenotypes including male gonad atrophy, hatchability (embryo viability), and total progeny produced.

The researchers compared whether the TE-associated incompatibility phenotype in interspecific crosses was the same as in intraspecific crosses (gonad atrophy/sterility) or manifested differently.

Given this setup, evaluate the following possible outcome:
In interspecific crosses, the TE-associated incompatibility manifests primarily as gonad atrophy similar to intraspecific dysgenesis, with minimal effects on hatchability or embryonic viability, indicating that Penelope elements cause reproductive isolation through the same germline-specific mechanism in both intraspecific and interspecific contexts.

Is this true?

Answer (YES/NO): NO